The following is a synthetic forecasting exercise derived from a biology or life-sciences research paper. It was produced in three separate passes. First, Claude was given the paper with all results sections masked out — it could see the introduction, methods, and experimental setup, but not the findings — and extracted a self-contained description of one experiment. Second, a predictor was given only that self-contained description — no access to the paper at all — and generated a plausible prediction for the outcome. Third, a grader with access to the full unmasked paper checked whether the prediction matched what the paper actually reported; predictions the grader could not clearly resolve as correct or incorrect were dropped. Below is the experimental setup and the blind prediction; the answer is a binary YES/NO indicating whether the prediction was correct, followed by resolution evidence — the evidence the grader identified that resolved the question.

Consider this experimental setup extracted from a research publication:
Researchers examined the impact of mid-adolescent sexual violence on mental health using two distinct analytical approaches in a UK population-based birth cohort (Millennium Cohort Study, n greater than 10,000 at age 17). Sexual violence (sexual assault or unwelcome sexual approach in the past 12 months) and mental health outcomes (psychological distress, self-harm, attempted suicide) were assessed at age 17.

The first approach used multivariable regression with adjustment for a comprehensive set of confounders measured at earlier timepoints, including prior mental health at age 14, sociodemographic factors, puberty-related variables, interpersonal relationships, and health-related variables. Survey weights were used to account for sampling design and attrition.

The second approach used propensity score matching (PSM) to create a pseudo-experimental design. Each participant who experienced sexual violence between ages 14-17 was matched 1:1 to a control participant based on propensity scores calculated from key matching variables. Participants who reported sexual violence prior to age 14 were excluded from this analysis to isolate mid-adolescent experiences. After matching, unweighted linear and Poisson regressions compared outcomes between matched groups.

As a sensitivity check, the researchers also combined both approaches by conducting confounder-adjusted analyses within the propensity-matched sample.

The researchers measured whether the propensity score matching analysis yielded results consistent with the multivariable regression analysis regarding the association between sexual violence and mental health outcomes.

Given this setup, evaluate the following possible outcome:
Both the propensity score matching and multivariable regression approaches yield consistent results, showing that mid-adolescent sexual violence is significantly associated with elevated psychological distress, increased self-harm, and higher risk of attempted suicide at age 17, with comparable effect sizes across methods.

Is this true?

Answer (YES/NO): YES